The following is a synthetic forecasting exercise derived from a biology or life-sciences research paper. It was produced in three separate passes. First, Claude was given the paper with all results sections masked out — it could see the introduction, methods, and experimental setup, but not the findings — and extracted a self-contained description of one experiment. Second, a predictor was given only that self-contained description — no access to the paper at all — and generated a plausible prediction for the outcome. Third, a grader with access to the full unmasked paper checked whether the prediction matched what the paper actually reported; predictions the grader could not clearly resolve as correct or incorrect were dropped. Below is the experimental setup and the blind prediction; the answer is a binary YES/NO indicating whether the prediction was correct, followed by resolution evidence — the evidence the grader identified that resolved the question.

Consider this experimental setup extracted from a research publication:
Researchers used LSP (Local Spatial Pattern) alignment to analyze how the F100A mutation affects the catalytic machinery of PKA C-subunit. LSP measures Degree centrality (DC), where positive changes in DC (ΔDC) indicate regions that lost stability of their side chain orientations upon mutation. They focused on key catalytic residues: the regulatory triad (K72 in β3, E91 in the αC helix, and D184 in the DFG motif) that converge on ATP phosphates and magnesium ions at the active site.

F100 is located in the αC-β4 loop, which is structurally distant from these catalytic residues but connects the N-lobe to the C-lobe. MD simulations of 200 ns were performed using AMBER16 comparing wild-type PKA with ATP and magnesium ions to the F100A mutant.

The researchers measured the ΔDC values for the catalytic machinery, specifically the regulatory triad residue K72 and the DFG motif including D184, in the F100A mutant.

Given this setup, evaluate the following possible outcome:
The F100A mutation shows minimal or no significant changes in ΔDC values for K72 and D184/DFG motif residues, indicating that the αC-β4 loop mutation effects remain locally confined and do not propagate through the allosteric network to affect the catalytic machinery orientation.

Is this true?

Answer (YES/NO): NO